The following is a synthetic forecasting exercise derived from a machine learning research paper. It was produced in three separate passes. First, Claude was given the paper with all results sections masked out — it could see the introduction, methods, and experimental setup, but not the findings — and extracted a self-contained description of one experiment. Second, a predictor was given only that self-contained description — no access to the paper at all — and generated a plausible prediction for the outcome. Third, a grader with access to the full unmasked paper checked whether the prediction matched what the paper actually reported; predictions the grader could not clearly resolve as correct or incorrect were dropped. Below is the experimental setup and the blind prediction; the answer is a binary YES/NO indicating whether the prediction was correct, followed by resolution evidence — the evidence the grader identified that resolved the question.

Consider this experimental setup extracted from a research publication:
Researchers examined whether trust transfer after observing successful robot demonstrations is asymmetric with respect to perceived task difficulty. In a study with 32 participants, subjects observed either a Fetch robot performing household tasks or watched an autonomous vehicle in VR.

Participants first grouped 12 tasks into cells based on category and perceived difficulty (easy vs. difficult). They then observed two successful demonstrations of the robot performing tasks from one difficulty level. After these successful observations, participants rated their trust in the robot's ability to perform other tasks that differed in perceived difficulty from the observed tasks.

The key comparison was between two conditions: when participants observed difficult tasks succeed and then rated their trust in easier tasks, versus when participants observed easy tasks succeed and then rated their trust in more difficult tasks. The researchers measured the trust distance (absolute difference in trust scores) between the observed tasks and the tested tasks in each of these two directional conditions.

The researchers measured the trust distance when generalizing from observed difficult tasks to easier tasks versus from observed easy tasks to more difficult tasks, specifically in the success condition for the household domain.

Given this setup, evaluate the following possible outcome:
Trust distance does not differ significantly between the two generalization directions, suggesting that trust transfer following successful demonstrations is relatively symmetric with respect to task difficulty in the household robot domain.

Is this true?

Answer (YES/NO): NO